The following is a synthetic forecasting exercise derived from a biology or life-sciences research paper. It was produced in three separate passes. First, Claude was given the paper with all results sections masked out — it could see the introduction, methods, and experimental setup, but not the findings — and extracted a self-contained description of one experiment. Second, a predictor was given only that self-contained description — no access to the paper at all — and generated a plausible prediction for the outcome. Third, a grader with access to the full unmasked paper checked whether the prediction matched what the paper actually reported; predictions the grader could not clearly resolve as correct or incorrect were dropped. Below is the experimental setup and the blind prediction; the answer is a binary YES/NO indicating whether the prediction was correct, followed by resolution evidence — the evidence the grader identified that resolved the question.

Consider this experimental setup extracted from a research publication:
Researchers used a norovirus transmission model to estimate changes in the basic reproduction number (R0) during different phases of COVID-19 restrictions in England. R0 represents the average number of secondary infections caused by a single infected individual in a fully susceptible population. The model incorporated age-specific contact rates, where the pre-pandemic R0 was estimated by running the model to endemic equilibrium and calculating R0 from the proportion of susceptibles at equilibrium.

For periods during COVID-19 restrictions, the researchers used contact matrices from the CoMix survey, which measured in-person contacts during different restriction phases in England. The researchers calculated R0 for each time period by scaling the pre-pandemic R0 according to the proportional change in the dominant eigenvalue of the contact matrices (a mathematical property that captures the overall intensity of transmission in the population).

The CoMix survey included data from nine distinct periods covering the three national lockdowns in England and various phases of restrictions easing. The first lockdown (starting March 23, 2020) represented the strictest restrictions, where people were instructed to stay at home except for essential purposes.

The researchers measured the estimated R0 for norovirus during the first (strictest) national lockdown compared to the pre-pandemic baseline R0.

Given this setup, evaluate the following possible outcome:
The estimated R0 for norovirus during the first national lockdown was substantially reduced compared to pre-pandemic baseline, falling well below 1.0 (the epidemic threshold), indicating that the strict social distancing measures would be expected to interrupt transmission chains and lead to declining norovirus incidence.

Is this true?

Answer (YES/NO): YES